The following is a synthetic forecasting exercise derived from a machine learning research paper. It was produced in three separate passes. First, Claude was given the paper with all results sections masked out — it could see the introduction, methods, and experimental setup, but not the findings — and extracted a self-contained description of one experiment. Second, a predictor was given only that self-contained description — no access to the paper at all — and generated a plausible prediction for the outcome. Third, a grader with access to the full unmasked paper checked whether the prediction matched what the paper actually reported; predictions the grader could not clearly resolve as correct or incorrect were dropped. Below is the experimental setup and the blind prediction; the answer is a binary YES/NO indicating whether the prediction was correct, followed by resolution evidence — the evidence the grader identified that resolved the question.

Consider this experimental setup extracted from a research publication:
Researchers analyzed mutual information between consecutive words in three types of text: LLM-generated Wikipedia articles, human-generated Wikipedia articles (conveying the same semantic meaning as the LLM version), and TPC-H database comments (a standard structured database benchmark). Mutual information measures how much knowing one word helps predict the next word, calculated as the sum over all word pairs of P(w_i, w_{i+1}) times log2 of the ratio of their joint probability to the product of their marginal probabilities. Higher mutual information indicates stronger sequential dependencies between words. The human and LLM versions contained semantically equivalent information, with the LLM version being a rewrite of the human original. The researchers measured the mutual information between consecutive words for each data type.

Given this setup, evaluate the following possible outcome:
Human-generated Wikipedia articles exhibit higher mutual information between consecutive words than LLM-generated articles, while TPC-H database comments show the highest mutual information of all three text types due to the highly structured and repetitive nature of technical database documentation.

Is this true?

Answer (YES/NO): NO